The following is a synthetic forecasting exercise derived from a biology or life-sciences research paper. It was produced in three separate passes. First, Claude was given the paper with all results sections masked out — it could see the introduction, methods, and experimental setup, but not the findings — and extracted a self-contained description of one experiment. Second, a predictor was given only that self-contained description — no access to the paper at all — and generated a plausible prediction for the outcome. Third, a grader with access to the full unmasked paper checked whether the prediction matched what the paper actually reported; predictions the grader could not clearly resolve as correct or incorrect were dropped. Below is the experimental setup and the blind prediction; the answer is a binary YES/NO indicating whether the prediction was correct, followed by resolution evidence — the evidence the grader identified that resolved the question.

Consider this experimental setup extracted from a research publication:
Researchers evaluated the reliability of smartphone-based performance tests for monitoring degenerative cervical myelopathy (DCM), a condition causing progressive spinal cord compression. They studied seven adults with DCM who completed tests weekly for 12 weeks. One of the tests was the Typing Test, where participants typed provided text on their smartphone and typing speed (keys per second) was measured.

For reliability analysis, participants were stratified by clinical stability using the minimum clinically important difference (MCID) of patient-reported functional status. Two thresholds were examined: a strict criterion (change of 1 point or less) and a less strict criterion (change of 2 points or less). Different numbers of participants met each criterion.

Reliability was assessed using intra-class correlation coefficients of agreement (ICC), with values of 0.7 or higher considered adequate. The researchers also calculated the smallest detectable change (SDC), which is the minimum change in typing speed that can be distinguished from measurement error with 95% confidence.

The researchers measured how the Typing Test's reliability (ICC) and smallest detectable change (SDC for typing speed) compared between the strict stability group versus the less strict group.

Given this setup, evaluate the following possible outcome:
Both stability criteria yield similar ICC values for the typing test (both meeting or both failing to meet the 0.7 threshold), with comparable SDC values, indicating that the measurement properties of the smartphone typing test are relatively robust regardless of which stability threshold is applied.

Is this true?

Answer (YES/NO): YES